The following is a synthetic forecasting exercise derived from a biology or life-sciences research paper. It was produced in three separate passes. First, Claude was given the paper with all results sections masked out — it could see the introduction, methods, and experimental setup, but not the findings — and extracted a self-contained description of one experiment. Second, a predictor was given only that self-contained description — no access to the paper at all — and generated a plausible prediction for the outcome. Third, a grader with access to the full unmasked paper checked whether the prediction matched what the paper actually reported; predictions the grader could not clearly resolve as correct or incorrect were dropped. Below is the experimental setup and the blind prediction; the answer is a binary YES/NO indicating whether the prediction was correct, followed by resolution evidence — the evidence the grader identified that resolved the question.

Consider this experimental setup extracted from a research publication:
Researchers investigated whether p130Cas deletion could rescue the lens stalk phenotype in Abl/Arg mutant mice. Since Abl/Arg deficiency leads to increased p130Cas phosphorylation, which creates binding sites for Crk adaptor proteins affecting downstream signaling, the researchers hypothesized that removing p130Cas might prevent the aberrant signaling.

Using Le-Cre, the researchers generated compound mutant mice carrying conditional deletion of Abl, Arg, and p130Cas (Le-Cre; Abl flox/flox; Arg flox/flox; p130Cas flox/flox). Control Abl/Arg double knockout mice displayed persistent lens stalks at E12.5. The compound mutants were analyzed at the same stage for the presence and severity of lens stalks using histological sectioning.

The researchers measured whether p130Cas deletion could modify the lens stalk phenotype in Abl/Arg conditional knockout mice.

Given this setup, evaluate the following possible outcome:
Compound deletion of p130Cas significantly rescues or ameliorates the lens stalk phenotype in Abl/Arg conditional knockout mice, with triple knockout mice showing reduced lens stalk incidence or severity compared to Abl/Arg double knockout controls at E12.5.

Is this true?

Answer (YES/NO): YES